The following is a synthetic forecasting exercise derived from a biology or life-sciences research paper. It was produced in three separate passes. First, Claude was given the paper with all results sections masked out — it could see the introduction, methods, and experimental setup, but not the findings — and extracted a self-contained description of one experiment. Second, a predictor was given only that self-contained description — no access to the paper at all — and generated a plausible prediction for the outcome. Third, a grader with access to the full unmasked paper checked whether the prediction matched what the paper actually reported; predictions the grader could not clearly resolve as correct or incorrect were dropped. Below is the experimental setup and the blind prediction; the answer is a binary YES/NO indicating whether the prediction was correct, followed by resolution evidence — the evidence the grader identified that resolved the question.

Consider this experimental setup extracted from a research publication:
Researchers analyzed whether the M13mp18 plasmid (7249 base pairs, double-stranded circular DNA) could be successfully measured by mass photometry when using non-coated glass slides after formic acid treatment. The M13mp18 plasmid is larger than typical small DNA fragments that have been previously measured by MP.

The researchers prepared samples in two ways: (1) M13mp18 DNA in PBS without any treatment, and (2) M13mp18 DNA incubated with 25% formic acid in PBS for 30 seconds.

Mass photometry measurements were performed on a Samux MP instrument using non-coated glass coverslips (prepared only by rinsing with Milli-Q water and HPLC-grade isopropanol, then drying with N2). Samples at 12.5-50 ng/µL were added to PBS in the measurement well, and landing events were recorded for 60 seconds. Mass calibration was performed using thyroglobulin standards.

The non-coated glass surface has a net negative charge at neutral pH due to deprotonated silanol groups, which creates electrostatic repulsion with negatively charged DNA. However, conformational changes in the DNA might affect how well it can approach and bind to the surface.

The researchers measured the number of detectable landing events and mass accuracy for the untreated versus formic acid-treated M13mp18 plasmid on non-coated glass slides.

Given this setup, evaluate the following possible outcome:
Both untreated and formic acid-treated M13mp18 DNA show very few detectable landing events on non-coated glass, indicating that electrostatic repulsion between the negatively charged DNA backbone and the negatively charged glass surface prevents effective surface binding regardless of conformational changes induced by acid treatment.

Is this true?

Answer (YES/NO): NO